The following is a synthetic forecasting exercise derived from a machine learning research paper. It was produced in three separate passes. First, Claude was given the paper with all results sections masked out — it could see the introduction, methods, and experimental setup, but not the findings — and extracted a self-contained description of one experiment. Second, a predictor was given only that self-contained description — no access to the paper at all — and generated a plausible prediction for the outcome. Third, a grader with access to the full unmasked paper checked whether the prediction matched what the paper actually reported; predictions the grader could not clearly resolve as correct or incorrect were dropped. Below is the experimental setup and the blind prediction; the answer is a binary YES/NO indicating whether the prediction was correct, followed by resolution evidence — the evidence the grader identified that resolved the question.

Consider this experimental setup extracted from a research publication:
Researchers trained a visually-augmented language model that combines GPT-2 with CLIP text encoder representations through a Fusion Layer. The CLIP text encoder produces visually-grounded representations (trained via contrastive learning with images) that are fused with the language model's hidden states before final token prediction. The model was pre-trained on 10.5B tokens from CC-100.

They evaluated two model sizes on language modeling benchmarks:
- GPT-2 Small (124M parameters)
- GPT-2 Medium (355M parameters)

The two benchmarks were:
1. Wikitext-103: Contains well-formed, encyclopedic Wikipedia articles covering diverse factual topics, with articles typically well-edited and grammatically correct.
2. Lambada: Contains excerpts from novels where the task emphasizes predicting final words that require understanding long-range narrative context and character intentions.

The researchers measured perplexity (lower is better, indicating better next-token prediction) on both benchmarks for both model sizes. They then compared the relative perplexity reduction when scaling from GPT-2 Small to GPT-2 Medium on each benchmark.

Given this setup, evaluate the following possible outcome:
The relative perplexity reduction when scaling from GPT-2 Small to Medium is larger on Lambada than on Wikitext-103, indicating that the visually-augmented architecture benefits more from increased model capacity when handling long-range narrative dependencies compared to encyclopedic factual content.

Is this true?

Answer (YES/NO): NO